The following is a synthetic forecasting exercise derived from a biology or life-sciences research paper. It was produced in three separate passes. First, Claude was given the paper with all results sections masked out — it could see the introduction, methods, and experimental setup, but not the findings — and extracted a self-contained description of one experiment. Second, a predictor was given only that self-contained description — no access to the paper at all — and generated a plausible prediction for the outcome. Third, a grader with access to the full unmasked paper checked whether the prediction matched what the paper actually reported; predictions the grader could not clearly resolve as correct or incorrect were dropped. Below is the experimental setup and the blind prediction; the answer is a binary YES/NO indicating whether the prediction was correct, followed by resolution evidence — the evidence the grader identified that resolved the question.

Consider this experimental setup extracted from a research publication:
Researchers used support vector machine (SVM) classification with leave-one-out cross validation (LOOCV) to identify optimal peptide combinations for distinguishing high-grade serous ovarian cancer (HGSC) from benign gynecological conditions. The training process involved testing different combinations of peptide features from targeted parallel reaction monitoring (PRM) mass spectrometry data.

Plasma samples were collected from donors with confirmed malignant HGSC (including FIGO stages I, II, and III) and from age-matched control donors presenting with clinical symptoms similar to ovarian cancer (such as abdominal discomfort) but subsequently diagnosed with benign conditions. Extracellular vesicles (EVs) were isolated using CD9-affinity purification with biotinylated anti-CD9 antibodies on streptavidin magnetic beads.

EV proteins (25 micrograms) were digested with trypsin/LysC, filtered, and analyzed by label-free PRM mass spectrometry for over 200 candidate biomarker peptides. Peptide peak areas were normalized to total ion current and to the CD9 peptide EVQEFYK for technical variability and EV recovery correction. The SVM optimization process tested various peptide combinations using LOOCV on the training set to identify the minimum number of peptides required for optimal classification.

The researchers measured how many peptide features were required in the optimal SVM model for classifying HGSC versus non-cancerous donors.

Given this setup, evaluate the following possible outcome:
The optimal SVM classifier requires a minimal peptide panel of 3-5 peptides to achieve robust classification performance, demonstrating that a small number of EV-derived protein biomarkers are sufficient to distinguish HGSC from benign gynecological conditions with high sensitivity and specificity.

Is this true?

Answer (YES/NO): NO